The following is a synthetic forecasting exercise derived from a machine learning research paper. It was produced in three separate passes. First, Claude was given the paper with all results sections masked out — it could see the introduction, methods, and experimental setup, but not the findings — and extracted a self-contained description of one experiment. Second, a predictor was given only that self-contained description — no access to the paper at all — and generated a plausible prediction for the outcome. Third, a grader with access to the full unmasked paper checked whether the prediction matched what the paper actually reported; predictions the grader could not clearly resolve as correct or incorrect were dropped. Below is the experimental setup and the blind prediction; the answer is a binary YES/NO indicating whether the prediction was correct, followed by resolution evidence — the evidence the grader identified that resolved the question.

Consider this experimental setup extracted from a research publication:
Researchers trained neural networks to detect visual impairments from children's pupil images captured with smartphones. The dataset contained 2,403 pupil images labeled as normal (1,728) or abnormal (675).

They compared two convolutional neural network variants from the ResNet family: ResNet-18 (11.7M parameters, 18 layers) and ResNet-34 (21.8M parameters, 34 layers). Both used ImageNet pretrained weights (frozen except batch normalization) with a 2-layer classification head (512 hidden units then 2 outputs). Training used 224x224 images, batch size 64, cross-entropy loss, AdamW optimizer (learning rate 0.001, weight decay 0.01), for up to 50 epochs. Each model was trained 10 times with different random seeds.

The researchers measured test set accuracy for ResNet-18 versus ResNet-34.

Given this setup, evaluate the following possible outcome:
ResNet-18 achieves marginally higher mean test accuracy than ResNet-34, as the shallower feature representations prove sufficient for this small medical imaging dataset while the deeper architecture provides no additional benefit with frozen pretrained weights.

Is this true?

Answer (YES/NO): YES